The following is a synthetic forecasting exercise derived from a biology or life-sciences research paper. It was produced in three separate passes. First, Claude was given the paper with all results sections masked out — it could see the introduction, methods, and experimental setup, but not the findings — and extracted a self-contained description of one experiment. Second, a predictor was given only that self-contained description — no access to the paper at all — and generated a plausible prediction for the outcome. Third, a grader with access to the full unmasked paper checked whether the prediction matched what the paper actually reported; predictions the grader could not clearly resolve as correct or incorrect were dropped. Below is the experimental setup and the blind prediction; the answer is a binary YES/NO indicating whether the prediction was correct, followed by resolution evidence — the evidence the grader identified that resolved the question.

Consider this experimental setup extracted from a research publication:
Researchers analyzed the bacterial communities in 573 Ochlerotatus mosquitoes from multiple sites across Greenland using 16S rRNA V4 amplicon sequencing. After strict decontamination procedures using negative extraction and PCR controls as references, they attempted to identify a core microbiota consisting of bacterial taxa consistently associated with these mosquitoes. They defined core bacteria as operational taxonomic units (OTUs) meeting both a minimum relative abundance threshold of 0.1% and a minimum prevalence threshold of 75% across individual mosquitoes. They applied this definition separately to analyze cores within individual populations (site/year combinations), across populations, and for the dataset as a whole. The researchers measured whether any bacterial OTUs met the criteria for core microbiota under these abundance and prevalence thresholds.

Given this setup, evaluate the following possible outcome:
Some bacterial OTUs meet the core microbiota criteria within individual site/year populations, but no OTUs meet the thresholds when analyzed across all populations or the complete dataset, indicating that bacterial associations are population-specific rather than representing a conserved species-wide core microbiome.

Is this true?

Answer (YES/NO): NO